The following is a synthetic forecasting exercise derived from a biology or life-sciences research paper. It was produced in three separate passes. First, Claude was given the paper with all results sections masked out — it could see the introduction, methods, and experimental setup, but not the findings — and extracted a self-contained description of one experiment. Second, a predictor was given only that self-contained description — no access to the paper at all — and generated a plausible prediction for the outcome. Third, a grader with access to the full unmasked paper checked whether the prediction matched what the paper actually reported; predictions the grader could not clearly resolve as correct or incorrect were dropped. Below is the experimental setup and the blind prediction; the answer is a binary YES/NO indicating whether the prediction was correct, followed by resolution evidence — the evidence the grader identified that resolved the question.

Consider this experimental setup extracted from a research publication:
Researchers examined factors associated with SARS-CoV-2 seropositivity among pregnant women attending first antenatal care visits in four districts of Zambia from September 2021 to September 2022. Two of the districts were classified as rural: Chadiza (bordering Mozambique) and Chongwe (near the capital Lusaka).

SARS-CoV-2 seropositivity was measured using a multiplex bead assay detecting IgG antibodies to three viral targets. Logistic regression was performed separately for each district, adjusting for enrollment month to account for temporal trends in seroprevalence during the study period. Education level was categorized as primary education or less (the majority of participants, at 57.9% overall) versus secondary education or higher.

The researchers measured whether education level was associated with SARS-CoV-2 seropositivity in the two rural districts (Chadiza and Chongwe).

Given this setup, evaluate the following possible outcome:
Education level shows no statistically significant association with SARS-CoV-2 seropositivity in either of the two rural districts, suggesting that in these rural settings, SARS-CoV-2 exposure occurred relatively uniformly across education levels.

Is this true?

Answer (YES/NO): NO